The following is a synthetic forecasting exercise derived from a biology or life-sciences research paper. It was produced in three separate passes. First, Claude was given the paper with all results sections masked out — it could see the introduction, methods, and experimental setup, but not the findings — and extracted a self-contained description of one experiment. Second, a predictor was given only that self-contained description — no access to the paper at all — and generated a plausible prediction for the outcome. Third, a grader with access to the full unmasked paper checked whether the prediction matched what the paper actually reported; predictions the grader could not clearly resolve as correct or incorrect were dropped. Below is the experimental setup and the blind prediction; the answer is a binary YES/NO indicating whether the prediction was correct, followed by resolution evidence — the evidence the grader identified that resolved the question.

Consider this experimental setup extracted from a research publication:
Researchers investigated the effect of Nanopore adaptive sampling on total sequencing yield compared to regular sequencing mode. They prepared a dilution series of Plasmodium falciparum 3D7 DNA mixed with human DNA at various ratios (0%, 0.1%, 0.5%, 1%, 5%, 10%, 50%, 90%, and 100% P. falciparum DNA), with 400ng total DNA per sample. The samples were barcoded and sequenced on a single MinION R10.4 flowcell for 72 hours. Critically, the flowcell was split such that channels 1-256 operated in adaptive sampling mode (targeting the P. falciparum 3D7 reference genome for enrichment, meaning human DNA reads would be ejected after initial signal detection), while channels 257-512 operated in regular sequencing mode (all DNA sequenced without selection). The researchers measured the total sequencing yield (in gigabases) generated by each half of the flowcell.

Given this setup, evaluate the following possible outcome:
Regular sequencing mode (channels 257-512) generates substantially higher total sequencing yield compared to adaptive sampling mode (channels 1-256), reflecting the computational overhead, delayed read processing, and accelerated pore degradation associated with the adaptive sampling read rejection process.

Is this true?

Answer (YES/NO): YES